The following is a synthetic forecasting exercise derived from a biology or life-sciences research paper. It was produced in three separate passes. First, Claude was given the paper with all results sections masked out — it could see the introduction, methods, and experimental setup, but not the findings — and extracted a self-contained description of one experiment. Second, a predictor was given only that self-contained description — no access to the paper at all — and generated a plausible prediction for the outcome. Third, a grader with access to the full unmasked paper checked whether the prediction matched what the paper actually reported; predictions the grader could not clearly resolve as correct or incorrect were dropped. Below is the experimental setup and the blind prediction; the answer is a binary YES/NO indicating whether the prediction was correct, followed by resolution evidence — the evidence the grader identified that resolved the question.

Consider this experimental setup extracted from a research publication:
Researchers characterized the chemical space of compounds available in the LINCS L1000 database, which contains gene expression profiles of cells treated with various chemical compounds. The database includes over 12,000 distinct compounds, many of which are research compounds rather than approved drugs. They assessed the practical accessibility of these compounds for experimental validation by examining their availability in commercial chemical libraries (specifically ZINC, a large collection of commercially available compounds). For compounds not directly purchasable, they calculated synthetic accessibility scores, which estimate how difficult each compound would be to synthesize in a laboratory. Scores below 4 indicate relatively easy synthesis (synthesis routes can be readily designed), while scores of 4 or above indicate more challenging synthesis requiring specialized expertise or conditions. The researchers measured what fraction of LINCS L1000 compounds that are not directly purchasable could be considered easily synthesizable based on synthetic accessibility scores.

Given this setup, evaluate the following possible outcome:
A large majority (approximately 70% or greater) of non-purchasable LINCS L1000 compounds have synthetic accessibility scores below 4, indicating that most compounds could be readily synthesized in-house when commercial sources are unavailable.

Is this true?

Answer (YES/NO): YES